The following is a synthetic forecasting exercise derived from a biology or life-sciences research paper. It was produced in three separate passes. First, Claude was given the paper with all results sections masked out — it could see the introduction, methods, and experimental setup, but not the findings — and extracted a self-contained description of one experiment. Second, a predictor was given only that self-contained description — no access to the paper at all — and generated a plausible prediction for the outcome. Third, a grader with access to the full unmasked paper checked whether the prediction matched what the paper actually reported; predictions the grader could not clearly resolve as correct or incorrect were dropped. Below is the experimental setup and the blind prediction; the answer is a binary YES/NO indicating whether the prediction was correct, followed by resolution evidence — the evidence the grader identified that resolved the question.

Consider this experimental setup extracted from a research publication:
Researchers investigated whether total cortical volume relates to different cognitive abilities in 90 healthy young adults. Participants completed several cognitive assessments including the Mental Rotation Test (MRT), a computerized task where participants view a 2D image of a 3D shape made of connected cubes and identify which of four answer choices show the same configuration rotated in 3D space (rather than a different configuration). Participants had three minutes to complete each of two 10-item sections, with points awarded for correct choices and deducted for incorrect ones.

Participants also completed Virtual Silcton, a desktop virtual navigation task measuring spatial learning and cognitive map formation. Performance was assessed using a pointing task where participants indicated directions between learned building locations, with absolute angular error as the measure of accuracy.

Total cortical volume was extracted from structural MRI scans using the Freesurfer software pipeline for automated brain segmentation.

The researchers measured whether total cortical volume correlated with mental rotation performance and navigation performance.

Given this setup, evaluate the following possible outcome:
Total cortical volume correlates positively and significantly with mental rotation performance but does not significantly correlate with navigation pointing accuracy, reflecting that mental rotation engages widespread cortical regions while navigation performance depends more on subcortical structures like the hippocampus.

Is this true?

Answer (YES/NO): NO